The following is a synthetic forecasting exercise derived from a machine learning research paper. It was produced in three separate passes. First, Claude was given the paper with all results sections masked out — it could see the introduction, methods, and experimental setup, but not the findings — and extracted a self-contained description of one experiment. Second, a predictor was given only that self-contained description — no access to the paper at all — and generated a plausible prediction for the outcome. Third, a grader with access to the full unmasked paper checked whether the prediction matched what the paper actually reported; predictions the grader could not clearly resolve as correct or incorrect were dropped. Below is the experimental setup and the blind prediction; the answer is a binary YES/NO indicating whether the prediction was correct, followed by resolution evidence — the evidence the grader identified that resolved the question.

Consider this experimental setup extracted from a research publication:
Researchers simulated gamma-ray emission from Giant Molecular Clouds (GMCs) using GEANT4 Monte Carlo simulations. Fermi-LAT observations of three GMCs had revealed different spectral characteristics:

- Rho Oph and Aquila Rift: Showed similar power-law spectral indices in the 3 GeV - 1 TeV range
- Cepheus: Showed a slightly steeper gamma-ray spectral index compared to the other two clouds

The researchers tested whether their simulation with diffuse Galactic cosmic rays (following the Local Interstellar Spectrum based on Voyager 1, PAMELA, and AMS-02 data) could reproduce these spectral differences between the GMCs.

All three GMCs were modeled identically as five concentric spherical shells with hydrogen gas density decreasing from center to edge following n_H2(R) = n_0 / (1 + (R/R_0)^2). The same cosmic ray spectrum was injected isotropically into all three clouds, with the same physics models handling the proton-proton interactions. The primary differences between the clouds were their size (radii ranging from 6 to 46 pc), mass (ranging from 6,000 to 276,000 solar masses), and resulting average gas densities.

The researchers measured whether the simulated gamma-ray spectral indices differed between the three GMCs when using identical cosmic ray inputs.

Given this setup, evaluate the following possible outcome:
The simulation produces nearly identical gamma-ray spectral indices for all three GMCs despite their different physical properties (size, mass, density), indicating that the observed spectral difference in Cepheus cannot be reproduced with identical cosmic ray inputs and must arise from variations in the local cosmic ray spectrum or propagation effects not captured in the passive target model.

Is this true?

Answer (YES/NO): NO